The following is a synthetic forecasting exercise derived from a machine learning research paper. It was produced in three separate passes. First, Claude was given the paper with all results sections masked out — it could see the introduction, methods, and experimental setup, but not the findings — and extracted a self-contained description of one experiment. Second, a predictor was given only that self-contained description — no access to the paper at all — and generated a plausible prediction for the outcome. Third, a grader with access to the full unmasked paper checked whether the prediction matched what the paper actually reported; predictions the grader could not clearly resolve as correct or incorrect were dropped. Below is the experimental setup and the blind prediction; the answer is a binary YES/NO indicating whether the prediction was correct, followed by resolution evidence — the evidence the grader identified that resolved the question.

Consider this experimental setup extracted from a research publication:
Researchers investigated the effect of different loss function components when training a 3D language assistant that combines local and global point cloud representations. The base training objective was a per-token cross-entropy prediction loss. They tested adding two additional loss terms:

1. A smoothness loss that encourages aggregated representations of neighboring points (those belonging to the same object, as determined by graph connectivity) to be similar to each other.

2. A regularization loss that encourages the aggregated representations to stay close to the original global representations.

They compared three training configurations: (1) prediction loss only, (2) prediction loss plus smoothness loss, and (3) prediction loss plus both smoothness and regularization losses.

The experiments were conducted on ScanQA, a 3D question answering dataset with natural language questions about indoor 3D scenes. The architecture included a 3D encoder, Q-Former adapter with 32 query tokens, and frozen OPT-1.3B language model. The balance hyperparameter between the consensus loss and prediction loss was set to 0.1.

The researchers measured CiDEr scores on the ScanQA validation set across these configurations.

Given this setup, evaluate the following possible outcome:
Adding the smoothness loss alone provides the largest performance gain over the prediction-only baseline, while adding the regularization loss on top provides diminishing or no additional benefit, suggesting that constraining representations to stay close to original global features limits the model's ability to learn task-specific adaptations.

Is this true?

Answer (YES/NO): NO